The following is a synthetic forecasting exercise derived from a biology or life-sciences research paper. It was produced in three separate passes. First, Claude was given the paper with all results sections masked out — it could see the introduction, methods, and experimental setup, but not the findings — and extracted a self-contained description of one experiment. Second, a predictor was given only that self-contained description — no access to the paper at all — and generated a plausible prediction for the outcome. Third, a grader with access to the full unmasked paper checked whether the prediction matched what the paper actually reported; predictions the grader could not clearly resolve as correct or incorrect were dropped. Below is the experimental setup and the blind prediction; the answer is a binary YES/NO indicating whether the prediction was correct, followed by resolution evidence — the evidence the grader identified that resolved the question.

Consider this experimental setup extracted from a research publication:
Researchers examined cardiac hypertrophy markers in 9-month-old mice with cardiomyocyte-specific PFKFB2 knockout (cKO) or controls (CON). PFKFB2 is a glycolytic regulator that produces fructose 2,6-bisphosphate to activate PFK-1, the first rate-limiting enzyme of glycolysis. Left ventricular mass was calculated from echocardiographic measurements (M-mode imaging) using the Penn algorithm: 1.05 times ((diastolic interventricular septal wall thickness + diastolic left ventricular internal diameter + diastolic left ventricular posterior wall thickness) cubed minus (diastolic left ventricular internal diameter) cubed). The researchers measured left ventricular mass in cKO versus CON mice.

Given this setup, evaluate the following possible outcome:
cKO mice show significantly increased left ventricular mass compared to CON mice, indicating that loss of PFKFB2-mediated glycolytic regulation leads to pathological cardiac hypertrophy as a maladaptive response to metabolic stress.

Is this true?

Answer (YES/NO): YES